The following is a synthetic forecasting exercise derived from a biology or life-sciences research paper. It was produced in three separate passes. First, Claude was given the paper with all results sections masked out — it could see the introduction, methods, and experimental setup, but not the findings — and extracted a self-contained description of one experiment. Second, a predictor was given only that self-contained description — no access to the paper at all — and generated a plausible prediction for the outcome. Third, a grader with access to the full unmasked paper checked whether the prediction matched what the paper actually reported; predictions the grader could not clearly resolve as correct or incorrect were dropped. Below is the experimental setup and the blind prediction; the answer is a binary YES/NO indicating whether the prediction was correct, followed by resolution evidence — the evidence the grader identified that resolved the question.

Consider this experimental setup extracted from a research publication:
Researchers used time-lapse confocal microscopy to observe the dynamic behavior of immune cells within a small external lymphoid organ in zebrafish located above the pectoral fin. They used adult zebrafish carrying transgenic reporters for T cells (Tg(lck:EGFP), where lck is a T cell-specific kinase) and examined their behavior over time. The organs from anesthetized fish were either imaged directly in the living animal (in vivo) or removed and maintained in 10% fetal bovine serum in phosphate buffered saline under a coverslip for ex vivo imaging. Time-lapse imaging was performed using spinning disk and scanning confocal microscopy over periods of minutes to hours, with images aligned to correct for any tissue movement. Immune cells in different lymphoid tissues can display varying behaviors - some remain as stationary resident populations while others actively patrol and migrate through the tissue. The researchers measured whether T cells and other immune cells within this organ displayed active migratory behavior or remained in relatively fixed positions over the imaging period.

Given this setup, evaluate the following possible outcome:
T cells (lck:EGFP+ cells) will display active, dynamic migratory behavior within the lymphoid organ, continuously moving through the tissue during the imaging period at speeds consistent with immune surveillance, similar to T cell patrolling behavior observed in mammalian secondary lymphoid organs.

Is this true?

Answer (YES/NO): YES